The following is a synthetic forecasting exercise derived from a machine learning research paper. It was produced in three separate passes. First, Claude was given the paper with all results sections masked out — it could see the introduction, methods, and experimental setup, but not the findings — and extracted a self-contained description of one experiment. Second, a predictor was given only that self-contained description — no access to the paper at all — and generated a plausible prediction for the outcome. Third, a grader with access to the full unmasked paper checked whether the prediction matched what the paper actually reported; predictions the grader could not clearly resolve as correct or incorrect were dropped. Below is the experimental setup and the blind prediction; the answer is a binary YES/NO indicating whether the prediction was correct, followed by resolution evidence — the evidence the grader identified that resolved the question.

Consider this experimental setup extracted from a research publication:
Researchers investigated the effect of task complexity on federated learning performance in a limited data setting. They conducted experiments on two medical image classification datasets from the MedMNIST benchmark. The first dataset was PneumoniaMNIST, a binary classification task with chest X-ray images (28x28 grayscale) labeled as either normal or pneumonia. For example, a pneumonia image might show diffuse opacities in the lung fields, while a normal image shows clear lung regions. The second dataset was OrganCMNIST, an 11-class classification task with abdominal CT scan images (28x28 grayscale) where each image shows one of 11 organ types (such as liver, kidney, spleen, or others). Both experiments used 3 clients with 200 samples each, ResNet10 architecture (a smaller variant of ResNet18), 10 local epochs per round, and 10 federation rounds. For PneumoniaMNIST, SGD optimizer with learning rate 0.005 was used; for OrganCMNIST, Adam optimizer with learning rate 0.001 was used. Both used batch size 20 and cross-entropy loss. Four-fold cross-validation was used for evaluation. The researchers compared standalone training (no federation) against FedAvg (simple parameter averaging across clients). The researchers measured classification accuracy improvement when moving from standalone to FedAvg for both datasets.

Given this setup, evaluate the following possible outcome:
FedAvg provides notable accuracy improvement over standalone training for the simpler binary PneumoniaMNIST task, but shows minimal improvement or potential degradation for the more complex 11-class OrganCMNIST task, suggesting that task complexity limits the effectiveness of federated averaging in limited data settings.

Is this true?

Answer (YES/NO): NO